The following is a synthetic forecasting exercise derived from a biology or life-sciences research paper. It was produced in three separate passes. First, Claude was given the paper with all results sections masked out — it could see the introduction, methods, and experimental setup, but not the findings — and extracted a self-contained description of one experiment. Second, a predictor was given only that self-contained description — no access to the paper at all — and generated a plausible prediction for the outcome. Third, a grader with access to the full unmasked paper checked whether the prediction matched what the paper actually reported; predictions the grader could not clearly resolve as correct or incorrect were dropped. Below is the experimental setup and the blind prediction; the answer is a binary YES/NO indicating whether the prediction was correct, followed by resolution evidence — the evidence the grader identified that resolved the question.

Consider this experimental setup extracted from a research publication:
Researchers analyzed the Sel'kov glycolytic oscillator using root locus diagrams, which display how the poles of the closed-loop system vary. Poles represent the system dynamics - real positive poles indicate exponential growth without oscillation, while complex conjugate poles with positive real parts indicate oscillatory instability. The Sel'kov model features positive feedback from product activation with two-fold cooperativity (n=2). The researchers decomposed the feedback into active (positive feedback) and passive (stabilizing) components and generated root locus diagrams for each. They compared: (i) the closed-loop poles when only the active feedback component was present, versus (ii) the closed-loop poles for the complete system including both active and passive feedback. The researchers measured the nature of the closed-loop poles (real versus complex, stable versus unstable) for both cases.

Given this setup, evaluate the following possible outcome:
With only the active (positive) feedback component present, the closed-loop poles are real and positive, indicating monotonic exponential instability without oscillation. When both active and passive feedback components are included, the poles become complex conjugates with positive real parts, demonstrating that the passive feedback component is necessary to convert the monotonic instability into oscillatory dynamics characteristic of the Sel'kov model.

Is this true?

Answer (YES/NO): YES